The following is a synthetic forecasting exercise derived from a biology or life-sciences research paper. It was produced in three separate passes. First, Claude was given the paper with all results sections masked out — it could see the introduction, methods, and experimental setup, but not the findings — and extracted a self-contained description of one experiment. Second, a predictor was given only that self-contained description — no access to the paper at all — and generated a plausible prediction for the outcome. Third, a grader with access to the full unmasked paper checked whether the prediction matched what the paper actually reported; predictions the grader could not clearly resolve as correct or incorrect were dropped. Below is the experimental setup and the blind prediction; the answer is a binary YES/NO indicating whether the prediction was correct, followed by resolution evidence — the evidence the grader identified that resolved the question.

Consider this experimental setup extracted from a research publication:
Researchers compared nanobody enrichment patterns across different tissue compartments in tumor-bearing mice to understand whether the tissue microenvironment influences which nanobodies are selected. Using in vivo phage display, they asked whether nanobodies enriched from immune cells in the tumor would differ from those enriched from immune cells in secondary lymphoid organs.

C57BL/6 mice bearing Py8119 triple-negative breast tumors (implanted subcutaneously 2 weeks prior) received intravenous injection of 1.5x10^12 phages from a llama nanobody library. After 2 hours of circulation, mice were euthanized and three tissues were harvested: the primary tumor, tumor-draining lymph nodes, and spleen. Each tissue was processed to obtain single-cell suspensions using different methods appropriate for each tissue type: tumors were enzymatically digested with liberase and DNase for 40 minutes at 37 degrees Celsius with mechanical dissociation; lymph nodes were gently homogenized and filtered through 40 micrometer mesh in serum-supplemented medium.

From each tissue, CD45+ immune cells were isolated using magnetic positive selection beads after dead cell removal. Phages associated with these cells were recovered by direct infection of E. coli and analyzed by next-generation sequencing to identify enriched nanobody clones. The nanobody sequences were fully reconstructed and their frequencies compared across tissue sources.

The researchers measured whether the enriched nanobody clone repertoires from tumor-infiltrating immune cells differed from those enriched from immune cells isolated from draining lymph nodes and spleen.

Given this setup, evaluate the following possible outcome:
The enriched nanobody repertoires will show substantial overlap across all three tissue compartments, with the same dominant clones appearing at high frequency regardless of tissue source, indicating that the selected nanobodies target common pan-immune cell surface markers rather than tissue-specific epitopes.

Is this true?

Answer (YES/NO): NO